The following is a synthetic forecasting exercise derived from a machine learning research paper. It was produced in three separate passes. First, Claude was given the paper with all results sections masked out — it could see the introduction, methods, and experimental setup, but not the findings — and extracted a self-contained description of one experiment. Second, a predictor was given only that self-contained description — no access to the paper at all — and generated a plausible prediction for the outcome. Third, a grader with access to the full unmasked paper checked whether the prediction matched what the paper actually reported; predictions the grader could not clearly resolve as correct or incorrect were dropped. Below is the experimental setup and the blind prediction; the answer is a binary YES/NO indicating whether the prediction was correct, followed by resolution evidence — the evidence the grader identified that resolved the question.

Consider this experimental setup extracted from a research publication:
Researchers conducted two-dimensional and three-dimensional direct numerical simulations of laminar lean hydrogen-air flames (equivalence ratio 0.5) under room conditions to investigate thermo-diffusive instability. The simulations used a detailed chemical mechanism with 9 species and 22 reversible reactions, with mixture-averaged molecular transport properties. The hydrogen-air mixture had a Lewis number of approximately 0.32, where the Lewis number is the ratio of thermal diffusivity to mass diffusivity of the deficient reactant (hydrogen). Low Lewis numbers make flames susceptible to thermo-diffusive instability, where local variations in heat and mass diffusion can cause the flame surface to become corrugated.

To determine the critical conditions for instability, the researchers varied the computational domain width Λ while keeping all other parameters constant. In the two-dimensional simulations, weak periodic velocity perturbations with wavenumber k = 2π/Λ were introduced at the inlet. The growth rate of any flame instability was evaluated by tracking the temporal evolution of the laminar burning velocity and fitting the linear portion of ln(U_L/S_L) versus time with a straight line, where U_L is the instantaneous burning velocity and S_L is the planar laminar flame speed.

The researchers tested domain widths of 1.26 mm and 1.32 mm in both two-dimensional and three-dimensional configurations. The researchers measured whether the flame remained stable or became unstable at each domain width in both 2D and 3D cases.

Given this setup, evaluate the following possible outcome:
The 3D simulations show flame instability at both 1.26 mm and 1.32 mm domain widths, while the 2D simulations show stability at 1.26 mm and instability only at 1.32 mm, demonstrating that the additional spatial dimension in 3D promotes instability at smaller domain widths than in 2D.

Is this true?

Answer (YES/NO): NO